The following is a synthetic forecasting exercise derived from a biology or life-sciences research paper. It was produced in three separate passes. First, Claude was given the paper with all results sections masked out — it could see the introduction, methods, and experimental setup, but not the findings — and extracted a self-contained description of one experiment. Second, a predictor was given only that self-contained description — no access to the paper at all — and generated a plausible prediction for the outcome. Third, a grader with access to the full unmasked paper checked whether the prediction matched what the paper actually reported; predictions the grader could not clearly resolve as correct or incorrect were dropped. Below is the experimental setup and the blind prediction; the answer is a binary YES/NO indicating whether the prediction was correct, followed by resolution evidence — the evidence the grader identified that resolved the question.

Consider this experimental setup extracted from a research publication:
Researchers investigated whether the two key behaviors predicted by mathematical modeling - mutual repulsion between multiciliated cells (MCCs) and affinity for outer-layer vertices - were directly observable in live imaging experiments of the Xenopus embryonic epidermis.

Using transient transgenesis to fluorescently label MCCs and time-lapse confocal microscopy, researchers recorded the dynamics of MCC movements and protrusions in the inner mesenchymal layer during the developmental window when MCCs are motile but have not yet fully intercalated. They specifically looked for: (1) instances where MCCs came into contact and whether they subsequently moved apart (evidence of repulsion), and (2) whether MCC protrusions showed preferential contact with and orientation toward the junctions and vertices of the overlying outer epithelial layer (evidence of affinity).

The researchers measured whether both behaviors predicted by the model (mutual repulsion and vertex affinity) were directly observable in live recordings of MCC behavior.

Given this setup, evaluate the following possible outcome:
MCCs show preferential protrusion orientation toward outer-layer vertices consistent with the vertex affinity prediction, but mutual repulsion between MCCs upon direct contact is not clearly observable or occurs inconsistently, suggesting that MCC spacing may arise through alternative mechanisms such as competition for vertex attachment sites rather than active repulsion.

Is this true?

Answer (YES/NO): NO